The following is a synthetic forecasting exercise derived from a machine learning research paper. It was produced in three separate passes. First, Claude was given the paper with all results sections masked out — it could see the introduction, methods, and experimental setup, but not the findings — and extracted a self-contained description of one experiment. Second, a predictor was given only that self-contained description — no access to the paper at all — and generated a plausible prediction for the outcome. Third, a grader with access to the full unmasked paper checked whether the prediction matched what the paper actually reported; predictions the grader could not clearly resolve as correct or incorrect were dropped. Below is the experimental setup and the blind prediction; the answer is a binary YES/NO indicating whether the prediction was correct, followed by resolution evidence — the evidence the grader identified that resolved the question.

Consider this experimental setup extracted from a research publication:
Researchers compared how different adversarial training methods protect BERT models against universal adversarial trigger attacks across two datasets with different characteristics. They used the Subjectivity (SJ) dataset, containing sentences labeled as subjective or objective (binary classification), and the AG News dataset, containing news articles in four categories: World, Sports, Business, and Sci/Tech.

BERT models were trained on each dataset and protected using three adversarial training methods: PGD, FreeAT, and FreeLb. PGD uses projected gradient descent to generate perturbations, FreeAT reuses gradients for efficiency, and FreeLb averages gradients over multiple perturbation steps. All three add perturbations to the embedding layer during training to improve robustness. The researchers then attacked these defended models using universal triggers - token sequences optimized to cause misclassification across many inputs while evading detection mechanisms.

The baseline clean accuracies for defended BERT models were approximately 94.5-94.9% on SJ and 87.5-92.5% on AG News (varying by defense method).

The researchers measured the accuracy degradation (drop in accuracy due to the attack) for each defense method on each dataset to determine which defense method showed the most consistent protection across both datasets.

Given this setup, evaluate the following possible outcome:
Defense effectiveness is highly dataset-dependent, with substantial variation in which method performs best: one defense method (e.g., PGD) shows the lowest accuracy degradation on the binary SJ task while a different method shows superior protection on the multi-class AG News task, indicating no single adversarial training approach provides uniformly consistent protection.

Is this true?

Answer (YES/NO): YES